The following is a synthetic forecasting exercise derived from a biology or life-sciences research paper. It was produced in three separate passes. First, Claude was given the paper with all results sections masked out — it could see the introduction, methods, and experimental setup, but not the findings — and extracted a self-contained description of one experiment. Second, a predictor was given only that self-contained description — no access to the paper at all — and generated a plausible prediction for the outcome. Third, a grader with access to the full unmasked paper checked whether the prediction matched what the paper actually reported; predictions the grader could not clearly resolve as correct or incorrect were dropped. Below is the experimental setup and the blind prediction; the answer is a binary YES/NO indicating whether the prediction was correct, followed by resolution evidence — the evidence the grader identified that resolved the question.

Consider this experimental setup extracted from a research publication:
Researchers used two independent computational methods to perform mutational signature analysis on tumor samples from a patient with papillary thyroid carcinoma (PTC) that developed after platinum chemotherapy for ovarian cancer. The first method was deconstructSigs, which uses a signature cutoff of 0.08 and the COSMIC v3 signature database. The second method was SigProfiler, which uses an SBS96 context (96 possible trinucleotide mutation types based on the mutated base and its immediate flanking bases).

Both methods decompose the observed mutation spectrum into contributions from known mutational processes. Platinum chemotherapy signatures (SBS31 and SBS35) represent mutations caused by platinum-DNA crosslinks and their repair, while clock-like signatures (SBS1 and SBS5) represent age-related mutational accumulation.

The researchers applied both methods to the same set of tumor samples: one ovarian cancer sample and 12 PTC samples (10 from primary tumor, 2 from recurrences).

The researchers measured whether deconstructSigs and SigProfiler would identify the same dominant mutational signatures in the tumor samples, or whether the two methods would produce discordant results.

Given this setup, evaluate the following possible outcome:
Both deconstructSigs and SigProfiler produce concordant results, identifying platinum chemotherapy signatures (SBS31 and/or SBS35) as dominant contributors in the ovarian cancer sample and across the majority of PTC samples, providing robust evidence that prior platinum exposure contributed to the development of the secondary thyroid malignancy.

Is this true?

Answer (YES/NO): NO